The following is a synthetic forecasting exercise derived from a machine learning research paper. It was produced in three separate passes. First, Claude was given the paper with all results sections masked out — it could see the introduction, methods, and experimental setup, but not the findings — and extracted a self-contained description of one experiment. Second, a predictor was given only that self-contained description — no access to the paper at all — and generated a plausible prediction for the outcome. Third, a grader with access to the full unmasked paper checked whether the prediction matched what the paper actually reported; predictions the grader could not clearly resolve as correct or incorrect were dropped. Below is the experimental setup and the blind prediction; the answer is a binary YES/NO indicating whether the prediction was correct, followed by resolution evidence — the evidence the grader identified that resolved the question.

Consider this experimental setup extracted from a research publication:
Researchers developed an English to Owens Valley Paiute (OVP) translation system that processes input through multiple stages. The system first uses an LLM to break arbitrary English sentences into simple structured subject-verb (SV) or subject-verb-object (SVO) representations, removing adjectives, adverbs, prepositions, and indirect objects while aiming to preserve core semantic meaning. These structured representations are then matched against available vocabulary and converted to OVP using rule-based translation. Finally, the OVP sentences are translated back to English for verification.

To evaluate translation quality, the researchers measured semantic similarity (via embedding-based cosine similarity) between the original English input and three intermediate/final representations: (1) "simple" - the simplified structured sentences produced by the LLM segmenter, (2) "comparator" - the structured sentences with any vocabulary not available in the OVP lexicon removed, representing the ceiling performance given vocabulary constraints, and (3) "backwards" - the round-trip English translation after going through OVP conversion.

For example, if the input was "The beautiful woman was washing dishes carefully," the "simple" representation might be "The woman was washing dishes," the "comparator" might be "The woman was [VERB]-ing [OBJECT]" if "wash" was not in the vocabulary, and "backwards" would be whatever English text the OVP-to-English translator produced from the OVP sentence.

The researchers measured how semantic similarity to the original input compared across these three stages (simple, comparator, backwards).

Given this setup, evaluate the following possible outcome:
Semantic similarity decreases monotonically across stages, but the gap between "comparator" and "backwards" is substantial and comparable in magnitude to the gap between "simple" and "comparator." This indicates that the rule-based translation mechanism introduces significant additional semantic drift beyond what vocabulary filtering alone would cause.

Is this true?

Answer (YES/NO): NO